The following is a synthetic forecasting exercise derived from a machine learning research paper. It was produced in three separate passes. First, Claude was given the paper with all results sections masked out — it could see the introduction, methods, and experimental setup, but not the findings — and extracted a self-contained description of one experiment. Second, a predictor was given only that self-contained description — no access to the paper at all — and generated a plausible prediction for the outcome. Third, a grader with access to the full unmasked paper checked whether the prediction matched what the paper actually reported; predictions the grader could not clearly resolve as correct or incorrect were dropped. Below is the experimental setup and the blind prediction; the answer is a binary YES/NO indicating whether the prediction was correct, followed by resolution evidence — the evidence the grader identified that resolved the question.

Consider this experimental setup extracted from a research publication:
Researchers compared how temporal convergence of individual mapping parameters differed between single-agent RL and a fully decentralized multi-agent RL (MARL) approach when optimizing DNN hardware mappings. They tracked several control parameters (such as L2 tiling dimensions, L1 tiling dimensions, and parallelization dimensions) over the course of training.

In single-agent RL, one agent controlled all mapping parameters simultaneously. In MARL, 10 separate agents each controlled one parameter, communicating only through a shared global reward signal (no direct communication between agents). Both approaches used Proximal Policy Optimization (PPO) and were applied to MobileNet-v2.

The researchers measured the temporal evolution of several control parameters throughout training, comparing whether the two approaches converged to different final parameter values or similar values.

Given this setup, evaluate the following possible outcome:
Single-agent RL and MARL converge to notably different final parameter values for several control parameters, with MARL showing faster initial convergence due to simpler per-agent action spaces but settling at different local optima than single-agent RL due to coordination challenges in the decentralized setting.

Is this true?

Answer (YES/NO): NO